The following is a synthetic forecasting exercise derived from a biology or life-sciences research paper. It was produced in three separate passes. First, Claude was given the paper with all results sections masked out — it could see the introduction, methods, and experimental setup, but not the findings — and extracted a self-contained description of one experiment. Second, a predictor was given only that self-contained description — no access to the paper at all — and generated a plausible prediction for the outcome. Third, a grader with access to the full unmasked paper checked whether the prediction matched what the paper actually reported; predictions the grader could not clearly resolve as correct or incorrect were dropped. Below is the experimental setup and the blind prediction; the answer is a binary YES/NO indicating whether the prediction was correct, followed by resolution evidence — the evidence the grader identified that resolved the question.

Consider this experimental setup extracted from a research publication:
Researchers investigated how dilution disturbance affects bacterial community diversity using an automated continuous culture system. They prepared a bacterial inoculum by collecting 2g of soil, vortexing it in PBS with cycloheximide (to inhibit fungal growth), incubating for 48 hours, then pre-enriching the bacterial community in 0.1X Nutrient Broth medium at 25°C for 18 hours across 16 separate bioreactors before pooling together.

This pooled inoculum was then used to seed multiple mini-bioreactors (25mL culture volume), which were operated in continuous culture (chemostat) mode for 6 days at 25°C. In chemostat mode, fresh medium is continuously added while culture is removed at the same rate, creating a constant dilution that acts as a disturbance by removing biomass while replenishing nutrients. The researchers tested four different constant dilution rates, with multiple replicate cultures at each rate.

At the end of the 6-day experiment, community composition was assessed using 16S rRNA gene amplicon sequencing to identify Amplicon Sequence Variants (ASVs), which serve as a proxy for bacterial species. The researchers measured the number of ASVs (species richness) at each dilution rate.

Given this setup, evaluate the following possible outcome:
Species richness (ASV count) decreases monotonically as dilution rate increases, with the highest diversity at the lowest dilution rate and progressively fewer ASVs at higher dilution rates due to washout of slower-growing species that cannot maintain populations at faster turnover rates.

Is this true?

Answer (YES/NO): NO